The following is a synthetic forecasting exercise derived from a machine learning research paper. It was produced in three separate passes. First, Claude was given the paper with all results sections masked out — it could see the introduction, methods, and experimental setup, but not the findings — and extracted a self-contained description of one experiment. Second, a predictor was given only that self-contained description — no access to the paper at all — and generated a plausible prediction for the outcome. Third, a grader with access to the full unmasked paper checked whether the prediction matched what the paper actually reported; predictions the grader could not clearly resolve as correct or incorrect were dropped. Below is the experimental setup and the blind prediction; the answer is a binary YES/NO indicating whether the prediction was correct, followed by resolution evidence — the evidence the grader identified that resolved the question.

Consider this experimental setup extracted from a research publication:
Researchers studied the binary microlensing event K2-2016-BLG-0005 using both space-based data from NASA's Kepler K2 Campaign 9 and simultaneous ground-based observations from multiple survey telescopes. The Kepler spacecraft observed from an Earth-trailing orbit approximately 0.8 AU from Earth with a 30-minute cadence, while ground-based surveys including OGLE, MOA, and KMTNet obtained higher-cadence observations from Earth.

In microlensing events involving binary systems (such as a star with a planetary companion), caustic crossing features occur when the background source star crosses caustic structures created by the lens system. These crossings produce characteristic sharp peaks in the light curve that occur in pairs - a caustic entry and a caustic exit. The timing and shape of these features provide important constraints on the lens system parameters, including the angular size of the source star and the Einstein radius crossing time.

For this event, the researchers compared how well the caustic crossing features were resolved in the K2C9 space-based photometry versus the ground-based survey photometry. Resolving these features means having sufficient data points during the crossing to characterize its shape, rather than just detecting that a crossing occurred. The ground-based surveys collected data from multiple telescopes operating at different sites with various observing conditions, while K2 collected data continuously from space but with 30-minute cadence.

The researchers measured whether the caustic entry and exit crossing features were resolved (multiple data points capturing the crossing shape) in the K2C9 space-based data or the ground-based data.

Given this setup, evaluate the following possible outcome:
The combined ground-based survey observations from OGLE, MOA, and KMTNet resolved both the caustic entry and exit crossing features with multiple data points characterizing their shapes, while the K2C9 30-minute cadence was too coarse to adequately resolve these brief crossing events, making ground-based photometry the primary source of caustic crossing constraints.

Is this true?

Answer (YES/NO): NO